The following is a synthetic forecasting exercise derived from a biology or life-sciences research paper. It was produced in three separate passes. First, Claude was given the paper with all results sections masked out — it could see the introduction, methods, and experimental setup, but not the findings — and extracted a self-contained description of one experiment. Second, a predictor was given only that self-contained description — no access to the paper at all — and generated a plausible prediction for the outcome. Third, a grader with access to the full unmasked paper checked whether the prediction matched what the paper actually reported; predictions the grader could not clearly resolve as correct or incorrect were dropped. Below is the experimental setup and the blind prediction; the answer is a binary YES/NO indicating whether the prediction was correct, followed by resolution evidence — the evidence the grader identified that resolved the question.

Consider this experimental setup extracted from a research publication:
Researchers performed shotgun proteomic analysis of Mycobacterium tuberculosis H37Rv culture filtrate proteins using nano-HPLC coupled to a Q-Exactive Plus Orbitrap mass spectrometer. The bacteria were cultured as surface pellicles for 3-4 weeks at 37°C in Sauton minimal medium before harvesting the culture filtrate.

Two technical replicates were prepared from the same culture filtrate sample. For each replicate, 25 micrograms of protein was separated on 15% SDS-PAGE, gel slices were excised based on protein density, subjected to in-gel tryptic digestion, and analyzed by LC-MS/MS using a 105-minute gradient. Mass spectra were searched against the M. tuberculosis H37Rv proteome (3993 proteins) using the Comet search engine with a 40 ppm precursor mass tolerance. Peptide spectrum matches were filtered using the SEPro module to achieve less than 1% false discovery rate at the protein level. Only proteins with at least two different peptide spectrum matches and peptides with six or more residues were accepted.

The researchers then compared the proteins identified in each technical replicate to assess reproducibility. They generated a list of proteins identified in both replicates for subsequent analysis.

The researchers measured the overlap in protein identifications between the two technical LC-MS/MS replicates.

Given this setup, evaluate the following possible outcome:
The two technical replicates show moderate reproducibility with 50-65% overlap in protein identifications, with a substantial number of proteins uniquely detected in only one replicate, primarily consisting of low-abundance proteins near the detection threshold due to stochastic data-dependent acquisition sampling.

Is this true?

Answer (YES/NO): NO